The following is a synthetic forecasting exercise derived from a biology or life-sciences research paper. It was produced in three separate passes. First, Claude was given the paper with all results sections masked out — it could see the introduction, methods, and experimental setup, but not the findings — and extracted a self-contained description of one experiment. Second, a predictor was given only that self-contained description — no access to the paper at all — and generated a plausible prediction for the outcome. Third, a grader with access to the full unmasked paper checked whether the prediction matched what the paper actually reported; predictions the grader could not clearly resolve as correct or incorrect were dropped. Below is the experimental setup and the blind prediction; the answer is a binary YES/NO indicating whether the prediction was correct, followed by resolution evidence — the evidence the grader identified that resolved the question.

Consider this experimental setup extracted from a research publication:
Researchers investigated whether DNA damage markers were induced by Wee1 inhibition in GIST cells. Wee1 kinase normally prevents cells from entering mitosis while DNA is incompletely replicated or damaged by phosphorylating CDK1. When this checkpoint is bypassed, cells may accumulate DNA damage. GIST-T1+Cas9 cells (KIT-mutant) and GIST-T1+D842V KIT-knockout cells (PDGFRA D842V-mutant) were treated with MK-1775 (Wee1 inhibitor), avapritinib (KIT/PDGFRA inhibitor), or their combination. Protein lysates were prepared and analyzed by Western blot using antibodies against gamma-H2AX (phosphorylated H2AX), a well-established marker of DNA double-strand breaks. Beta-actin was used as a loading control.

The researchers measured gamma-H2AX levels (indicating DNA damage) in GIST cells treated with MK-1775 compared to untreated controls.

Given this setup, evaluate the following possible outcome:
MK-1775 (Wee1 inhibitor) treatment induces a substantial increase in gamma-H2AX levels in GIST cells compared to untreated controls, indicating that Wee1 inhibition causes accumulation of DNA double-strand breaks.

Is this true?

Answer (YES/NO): YES